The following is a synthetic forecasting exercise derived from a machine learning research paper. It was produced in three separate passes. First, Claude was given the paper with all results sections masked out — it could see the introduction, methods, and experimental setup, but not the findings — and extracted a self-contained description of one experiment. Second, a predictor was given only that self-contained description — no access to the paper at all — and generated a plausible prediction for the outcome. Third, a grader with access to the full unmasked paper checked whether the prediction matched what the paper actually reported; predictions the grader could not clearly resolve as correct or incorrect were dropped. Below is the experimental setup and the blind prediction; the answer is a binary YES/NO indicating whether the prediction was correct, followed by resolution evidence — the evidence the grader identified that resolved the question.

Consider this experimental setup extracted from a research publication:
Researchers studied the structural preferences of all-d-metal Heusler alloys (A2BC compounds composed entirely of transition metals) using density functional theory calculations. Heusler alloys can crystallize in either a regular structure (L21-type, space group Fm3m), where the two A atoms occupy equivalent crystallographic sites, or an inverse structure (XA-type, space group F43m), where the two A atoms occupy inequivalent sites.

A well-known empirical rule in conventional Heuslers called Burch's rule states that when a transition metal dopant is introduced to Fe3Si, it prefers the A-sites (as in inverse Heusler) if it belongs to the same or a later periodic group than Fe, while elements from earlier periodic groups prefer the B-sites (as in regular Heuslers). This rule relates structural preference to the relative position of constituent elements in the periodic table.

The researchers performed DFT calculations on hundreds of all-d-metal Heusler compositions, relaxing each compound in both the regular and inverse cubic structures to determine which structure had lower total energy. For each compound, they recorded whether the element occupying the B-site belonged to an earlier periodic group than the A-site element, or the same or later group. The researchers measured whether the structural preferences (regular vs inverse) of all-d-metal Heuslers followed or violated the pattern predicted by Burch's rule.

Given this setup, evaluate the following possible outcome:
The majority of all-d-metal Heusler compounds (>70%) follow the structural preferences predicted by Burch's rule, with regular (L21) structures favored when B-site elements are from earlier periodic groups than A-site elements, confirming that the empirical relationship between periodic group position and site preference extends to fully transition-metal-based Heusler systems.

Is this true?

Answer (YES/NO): NO